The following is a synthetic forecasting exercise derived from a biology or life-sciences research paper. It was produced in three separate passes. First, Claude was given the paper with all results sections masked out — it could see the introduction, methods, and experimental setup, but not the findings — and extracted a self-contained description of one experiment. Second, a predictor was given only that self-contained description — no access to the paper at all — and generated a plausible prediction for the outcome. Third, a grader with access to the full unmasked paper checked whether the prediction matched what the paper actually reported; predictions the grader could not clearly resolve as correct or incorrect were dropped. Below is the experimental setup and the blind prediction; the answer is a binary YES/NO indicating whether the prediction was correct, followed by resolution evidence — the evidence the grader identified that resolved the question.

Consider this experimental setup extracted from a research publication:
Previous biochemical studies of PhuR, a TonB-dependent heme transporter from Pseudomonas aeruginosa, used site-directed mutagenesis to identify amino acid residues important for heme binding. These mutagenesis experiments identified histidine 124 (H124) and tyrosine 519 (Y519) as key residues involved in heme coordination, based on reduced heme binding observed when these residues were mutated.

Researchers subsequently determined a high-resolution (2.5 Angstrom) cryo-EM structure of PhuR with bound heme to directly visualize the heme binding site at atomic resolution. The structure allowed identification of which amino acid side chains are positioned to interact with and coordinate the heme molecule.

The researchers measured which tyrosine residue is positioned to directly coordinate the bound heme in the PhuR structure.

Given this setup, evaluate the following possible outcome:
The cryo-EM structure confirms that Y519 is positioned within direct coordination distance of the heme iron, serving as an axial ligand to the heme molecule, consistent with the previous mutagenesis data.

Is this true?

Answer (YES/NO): NO